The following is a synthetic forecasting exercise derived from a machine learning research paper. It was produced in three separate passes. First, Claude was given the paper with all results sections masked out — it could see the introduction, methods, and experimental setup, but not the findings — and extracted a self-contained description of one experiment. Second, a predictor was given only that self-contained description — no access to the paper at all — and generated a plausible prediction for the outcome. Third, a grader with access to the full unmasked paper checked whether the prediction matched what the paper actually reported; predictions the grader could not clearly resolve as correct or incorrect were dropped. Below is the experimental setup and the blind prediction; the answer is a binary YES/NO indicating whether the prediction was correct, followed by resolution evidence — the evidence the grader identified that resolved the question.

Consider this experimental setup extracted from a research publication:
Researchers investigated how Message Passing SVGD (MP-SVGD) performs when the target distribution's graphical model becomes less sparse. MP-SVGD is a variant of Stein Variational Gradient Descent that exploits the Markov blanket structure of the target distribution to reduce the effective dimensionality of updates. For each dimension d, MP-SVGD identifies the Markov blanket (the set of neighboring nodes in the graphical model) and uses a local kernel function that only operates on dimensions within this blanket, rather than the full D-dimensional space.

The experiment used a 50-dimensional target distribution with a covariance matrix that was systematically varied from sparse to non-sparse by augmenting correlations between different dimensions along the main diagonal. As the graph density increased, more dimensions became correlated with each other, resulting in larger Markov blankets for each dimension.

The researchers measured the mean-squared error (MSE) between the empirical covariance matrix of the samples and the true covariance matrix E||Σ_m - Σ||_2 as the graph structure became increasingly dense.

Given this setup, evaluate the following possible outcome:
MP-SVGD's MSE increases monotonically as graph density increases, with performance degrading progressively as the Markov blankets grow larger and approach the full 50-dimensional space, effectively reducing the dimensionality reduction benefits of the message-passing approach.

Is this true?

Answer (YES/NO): YES